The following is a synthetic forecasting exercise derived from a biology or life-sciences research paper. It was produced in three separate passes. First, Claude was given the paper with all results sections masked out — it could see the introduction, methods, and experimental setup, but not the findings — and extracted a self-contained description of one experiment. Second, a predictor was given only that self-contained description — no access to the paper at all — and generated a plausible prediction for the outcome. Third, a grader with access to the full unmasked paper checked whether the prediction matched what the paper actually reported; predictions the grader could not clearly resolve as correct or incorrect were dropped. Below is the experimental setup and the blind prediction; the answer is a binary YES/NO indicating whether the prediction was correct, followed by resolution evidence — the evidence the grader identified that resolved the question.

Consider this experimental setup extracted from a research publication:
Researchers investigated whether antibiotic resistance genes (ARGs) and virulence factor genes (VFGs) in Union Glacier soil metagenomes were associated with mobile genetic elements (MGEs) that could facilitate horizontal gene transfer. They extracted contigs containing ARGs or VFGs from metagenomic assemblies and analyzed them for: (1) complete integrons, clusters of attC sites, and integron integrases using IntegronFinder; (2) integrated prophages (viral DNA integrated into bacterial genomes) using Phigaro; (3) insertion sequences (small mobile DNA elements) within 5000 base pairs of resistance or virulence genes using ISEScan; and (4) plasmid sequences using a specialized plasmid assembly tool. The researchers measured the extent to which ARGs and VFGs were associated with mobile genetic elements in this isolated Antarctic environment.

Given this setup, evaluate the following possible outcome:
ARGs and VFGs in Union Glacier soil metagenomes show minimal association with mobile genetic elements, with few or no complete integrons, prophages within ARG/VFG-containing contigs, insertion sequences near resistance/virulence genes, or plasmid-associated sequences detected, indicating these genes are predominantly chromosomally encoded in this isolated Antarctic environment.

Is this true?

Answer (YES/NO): NO